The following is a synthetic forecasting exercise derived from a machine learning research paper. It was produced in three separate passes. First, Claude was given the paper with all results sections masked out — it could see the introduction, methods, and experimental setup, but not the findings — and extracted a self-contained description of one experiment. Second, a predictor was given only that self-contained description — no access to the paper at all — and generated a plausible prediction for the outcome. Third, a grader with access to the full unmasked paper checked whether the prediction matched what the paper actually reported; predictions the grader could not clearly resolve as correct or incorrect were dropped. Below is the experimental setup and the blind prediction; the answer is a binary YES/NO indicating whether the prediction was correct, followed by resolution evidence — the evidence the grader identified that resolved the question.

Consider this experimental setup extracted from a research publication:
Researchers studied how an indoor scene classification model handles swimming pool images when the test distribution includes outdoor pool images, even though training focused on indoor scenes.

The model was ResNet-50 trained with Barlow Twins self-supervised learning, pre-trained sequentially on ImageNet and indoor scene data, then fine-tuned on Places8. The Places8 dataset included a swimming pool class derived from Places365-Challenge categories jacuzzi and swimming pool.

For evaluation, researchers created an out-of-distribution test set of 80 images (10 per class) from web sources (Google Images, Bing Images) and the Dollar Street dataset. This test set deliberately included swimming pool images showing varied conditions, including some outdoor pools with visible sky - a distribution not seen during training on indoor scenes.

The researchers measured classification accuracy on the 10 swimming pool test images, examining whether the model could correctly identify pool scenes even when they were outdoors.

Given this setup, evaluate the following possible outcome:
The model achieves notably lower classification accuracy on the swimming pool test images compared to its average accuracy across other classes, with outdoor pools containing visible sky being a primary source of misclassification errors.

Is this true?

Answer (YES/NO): NO